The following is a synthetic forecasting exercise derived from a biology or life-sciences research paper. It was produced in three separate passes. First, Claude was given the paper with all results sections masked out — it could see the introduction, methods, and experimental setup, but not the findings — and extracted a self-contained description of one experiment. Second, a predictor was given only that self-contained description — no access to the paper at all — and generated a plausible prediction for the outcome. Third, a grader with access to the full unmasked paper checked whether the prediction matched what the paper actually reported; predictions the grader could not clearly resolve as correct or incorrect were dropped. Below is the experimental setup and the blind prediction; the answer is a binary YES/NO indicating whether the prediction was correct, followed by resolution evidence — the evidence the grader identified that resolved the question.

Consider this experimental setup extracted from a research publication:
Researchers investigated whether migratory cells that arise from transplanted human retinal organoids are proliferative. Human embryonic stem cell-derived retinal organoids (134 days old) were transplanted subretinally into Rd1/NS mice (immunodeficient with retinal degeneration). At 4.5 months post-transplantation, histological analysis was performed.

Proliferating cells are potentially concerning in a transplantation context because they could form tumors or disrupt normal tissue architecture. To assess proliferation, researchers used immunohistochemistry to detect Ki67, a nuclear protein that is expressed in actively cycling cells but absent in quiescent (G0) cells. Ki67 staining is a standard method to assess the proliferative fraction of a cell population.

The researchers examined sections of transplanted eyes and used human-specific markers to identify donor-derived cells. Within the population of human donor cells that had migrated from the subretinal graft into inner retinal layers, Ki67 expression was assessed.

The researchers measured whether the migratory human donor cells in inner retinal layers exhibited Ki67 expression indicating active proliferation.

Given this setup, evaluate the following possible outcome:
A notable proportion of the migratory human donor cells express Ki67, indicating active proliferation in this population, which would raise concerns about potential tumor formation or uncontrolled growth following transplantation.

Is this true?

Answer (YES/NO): NO